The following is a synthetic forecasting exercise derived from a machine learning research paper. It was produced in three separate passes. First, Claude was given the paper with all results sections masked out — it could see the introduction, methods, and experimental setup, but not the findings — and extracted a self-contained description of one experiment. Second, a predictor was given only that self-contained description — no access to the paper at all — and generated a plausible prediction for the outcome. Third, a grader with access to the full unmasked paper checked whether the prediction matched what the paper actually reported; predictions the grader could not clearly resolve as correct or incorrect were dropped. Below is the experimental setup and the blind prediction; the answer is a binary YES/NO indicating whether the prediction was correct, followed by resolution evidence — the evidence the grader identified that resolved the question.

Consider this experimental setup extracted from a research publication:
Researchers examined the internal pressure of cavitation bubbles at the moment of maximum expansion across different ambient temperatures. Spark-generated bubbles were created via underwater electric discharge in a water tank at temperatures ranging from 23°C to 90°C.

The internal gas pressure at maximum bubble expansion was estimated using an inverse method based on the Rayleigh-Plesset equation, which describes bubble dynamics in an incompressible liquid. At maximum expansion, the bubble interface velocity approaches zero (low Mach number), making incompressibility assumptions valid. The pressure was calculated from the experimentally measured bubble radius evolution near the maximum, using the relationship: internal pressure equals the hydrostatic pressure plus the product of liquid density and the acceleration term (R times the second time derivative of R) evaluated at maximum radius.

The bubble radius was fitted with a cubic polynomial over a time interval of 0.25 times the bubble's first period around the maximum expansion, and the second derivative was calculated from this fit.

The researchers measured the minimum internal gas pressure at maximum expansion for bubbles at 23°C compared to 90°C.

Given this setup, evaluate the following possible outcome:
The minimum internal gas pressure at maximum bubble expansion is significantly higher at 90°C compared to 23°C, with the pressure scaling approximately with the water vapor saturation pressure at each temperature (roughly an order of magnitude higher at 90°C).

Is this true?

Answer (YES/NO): NO